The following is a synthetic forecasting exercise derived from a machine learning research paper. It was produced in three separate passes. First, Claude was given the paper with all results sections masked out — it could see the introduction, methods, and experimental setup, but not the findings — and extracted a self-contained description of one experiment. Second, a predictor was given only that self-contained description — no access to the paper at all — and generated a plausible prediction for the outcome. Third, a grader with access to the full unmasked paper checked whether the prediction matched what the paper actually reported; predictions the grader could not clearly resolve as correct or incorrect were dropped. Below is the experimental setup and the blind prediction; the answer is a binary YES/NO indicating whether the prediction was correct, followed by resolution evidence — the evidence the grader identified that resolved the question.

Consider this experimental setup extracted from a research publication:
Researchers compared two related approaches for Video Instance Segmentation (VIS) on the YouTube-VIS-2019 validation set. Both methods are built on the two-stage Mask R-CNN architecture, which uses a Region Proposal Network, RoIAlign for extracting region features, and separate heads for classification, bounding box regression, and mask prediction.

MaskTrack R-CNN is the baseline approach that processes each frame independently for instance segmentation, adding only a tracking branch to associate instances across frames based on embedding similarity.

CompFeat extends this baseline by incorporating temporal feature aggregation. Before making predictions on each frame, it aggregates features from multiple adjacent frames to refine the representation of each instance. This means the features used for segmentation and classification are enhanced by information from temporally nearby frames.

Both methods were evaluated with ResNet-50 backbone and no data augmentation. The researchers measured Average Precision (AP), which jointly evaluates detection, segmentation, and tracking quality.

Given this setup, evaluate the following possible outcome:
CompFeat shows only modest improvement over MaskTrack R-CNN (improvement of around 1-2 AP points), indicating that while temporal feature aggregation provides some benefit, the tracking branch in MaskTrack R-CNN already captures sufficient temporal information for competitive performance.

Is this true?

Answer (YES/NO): NO